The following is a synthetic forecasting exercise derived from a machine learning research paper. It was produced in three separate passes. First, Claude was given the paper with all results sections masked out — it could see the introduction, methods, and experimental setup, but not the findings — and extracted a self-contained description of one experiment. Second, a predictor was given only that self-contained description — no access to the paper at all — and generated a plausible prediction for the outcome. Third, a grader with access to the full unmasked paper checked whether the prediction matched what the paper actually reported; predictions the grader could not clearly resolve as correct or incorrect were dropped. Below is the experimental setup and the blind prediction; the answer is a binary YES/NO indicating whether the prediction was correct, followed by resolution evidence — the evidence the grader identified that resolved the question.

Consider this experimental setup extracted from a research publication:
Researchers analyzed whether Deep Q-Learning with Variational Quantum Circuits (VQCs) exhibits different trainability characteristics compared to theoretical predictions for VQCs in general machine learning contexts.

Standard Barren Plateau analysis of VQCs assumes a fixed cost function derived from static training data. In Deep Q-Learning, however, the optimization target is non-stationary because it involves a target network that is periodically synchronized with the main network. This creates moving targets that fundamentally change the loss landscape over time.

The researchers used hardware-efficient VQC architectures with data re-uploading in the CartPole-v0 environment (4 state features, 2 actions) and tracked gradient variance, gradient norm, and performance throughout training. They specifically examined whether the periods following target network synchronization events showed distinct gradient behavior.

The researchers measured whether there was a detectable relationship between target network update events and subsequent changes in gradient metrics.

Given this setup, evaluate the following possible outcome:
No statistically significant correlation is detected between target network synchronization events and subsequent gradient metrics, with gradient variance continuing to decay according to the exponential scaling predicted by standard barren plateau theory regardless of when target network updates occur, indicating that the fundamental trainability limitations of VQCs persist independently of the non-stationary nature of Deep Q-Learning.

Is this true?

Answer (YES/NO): NO